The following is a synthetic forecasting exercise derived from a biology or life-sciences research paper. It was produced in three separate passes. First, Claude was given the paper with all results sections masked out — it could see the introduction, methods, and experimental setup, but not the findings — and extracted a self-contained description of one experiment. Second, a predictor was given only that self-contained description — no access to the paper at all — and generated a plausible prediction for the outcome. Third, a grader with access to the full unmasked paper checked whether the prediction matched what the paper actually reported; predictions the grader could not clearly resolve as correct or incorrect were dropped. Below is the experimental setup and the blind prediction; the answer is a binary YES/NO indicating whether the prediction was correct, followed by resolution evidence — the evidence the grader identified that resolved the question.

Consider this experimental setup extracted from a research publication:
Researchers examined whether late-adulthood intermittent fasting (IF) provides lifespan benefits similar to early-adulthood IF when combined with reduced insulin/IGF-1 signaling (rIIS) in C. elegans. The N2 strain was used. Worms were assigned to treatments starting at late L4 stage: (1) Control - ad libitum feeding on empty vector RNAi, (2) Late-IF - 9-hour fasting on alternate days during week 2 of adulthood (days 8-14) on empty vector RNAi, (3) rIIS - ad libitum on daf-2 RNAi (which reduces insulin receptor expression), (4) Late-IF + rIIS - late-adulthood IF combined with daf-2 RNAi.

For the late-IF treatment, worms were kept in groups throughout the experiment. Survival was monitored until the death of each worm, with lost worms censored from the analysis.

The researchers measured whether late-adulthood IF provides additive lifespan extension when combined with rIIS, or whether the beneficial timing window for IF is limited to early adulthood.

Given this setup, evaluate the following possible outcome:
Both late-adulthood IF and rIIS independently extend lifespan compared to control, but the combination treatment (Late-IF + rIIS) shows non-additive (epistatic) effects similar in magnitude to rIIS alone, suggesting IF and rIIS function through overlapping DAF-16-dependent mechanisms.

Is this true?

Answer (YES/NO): NO